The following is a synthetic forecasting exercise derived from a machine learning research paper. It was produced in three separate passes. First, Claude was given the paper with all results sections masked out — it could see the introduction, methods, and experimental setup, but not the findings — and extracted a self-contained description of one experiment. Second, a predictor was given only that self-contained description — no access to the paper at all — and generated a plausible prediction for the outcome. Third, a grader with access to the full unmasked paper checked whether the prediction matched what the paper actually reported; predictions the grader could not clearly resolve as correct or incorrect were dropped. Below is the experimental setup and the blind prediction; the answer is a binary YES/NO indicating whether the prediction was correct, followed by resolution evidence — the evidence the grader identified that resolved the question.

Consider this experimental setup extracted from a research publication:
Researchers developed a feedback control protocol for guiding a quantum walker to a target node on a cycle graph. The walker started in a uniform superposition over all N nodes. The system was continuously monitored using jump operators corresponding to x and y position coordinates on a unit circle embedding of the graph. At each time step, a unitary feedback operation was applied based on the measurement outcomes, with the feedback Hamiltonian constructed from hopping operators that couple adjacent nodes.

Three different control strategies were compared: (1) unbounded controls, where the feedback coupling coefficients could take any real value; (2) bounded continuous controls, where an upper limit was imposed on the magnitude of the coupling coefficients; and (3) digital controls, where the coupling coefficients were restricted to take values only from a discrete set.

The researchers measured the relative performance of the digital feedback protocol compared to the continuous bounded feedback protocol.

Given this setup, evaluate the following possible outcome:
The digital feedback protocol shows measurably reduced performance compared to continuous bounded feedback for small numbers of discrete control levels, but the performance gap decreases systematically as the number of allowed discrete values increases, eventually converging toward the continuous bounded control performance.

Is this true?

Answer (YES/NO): NO